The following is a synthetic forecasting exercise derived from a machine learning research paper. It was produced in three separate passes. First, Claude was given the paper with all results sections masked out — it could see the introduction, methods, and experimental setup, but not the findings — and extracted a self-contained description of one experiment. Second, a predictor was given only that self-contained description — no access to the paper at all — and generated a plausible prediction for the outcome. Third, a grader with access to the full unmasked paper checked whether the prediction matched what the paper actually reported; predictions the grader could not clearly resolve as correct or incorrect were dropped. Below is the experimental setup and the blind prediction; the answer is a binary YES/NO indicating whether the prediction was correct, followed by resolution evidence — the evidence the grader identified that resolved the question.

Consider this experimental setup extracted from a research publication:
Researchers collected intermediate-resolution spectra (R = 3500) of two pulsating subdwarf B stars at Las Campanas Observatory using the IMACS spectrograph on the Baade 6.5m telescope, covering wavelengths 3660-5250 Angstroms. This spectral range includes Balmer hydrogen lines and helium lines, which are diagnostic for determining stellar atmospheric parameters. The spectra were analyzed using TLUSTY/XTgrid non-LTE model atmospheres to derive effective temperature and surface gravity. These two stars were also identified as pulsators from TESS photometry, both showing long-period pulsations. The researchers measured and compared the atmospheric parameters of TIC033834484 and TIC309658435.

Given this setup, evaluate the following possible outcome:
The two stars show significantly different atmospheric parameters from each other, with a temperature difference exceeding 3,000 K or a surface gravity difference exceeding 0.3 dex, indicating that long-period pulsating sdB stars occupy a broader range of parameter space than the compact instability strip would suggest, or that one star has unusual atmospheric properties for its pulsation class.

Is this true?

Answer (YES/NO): NO